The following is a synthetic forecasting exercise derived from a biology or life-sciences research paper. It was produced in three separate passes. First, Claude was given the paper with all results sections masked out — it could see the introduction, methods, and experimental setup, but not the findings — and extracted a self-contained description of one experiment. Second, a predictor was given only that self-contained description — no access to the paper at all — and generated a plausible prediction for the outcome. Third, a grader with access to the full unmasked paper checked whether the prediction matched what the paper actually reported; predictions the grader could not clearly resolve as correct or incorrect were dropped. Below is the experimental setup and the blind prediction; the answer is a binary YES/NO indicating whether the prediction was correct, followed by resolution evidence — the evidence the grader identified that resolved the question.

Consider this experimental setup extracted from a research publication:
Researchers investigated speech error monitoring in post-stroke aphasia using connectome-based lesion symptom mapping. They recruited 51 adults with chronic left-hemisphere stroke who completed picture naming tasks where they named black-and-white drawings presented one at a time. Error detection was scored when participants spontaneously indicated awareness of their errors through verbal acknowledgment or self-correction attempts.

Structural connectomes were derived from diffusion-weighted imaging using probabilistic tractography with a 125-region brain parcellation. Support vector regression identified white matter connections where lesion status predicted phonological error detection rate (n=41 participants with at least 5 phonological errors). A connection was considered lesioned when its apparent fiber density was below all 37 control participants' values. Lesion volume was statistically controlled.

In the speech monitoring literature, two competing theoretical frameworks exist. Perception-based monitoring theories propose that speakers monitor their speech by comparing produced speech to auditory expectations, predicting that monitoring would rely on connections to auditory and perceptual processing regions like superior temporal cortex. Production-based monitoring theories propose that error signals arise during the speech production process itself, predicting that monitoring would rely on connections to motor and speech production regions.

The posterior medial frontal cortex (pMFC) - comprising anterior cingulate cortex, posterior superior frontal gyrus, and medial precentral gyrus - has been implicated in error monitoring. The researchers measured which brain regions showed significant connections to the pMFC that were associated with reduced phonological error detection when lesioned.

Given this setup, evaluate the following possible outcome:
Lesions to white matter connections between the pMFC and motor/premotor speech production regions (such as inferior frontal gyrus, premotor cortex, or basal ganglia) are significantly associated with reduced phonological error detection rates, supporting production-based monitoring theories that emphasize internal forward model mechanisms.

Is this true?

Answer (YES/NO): YES